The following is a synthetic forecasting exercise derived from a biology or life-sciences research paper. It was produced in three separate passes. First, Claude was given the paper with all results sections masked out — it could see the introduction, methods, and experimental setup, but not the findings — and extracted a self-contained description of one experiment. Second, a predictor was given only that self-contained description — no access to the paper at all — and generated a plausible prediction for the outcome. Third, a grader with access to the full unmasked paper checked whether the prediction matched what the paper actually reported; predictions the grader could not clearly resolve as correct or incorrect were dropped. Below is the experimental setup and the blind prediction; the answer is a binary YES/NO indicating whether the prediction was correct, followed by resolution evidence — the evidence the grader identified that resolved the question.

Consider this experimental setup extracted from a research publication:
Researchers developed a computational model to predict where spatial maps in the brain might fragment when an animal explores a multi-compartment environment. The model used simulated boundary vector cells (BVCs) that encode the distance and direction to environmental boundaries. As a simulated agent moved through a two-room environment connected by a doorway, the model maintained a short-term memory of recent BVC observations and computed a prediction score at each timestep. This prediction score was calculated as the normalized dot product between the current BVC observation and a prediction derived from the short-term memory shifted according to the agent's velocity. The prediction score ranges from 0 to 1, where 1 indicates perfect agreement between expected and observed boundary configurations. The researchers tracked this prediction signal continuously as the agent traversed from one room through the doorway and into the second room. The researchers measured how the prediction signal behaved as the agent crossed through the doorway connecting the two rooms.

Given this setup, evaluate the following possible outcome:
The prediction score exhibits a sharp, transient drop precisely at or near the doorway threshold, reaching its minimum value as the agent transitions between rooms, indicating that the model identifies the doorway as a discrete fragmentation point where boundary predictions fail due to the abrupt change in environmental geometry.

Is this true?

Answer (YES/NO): YES